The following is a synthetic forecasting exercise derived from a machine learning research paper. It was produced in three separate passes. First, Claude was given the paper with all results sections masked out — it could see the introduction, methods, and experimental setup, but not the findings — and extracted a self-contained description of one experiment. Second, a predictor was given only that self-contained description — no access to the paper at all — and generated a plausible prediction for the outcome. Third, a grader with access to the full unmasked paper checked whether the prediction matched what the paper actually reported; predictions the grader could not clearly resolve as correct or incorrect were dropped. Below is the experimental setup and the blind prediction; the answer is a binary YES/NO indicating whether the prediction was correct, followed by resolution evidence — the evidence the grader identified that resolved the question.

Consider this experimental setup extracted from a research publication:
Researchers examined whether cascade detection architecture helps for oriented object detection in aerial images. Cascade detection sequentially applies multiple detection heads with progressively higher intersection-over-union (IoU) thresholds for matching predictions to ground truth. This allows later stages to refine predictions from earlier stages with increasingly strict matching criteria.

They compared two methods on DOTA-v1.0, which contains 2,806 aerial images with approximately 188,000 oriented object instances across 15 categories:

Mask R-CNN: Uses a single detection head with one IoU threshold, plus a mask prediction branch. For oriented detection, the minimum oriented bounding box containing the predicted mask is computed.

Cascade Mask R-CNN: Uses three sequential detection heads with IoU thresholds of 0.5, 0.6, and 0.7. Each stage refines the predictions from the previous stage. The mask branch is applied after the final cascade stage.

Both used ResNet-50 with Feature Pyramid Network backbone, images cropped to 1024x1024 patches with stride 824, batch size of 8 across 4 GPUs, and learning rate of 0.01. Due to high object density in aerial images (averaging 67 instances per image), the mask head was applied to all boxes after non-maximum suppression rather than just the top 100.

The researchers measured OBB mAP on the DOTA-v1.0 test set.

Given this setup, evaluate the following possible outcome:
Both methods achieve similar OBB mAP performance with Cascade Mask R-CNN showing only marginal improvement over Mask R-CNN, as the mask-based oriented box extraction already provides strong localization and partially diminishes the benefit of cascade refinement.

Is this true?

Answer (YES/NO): YES